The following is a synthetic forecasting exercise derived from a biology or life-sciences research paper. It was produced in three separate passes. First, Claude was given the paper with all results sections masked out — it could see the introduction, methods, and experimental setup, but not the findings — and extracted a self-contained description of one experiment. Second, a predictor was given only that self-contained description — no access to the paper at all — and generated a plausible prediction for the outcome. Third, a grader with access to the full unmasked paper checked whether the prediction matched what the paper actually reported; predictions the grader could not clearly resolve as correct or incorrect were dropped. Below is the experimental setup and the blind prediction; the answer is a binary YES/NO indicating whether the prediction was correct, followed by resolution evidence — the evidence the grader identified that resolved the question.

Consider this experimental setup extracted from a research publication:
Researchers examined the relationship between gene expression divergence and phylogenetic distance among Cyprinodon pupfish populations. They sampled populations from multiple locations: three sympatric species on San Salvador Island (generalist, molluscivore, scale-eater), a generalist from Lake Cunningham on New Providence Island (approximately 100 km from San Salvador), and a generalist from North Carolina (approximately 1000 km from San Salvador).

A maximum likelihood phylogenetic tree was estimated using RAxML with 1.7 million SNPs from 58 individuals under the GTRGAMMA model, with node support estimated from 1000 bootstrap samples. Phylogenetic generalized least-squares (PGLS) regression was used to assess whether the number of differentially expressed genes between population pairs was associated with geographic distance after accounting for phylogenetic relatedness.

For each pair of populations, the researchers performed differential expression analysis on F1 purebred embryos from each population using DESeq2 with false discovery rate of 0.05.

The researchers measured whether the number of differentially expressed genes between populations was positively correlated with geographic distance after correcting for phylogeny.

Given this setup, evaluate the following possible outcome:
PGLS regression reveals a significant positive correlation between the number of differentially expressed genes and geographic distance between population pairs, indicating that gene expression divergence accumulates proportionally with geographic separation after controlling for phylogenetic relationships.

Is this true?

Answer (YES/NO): NO